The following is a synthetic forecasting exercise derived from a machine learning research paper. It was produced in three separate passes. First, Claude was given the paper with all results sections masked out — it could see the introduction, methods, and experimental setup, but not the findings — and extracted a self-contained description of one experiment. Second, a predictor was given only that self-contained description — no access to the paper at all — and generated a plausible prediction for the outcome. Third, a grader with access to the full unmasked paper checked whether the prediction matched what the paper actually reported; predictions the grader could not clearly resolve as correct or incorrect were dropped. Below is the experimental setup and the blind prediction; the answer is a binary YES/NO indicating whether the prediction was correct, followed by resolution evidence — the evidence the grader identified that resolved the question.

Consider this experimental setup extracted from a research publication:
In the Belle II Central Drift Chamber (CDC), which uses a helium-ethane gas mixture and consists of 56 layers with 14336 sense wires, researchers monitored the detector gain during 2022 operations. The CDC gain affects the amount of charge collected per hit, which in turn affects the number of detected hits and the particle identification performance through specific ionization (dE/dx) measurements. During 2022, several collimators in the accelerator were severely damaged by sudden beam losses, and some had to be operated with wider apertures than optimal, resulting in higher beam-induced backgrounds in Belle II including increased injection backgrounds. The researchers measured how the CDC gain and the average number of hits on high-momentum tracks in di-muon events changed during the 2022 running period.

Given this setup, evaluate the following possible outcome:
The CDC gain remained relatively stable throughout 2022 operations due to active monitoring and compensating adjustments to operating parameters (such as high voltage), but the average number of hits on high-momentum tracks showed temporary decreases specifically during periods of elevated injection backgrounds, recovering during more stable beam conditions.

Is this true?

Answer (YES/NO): NO